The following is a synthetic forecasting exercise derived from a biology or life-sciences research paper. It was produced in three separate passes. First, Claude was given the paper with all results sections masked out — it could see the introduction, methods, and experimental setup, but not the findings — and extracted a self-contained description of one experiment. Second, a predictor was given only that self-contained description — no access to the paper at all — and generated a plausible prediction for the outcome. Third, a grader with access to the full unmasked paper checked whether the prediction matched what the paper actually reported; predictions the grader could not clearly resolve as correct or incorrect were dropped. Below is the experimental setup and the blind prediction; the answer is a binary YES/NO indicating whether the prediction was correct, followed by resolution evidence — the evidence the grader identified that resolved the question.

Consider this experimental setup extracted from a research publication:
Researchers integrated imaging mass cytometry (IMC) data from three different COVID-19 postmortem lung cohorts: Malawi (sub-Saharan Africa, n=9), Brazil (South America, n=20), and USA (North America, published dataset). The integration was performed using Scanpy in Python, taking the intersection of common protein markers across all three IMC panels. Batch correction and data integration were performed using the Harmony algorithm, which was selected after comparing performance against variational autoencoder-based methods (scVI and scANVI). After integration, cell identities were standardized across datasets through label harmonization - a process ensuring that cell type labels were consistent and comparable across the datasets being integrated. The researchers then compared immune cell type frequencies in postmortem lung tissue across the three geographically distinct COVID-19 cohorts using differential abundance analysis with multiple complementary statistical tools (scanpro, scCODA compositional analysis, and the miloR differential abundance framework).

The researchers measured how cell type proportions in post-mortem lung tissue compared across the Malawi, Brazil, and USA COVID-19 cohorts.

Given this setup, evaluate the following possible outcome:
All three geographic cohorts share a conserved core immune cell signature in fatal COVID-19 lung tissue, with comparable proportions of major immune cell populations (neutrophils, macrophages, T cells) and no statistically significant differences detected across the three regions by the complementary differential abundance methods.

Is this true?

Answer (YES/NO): NO